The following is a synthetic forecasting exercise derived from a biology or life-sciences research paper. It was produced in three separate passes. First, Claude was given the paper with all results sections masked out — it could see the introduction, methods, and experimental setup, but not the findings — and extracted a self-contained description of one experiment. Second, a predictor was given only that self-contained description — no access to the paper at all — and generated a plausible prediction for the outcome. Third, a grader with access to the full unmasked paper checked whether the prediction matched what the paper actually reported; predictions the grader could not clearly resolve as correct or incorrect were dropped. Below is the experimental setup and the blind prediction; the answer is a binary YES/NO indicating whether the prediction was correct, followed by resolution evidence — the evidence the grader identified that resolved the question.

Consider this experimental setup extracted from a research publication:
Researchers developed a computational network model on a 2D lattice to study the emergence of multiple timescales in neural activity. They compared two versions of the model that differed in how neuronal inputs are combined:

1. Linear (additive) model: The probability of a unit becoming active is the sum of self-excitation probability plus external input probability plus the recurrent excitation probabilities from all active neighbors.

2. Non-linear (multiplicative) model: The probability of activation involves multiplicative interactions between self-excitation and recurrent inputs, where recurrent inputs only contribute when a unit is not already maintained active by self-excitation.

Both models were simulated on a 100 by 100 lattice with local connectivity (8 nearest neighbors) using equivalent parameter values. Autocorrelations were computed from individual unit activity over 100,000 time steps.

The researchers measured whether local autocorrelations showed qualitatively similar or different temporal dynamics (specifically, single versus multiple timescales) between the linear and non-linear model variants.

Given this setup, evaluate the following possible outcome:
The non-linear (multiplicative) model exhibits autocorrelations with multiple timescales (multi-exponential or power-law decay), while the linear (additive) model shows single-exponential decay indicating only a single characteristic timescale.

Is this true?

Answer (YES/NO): NO